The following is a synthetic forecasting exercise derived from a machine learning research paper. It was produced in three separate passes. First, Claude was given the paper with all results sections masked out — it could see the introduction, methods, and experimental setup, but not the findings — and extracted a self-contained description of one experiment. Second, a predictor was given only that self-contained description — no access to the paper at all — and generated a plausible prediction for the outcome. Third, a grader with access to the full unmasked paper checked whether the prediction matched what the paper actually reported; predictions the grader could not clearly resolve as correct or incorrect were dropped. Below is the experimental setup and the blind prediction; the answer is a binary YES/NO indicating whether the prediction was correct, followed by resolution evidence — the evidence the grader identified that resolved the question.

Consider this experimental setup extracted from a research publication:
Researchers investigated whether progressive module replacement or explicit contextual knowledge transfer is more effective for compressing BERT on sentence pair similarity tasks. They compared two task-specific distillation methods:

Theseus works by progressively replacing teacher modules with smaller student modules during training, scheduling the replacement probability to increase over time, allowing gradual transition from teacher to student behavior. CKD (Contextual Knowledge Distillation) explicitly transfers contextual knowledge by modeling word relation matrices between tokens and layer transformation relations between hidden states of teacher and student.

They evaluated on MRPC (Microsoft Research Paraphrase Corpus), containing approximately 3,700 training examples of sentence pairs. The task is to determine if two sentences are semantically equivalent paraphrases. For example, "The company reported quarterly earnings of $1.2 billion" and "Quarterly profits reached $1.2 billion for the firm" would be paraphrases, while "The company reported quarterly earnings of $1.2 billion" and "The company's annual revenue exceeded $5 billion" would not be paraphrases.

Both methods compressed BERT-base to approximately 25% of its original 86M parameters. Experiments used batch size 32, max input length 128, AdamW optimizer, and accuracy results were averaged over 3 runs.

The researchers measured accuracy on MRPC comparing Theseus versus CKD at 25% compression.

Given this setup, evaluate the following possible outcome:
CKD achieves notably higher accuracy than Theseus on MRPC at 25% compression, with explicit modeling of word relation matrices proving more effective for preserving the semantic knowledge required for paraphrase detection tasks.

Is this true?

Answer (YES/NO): YES